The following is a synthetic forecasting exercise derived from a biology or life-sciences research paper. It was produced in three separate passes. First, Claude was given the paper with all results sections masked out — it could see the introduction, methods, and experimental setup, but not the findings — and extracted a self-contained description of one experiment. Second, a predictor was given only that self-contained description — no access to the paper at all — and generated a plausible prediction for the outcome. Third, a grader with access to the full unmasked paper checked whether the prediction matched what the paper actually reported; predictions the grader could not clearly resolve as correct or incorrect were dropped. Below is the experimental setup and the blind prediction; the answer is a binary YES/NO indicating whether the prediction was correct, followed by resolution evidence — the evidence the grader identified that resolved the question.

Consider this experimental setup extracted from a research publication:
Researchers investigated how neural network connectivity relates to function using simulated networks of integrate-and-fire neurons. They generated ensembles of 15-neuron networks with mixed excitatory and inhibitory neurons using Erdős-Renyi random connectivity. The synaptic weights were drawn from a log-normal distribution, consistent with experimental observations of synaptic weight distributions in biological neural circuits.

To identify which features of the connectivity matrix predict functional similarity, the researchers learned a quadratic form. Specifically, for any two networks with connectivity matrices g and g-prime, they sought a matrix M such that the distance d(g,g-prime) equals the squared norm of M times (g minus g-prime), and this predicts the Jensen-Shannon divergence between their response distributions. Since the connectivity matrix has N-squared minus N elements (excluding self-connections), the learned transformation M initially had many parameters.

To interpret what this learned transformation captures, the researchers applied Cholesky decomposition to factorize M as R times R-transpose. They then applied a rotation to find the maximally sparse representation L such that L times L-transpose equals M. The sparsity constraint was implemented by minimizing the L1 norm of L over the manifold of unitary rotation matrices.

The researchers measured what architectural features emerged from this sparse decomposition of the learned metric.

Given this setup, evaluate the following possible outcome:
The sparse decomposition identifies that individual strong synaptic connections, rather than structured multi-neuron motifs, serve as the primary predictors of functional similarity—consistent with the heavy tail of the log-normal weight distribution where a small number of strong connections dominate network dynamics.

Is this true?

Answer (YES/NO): NO